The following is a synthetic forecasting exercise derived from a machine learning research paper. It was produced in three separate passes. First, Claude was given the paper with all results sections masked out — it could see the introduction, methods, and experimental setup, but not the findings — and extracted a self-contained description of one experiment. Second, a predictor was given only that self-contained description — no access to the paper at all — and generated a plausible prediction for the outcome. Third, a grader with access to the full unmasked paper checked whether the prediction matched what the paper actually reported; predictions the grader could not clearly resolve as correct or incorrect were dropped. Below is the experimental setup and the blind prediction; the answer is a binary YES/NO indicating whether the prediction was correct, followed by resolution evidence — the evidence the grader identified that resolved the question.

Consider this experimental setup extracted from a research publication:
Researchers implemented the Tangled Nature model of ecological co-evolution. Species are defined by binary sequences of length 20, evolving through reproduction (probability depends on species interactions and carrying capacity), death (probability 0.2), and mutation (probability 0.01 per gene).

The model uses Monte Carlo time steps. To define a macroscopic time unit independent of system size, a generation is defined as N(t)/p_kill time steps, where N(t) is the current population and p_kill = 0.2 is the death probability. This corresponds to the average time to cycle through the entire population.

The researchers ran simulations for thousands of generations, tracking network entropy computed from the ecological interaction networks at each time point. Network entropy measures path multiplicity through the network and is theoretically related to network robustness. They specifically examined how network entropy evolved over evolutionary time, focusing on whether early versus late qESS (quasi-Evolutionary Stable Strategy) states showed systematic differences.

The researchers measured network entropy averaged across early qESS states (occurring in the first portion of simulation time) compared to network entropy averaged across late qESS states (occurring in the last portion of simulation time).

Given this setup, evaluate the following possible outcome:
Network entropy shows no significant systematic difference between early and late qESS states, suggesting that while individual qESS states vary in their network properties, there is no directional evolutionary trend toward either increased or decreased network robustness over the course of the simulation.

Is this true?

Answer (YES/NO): NO